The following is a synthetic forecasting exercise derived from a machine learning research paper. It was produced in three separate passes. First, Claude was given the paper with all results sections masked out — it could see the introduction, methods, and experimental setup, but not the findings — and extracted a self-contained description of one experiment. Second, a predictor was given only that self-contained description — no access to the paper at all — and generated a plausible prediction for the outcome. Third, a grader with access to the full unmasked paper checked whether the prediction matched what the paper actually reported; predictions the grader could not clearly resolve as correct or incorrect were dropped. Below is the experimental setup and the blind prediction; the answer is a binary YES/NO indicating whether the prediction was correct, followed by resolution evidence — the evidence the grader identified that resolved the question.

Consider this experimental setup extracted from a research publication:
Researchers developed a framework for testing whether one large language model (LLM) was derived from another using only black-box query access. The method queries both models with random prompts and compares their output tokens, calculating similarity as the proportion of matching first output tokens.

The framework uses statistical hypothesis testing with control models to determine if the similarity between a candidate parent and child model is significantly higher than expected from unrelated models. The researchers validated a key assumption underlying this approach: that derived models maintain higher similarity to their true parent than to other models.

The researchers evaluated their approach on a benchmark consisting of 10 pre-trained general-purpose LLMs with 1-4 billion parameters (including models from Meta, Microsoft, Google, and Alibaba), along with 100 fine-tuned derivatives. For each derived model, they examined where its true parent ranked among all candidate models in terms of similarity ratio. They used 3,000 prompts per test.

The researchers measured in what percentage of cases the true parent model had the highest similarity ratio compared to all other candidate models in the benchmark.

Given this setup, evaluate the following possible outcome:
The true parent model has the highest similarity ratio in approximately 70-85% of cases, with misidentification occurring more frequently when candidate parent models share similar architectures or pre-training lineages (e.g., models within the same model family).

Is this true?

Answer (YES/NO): NO